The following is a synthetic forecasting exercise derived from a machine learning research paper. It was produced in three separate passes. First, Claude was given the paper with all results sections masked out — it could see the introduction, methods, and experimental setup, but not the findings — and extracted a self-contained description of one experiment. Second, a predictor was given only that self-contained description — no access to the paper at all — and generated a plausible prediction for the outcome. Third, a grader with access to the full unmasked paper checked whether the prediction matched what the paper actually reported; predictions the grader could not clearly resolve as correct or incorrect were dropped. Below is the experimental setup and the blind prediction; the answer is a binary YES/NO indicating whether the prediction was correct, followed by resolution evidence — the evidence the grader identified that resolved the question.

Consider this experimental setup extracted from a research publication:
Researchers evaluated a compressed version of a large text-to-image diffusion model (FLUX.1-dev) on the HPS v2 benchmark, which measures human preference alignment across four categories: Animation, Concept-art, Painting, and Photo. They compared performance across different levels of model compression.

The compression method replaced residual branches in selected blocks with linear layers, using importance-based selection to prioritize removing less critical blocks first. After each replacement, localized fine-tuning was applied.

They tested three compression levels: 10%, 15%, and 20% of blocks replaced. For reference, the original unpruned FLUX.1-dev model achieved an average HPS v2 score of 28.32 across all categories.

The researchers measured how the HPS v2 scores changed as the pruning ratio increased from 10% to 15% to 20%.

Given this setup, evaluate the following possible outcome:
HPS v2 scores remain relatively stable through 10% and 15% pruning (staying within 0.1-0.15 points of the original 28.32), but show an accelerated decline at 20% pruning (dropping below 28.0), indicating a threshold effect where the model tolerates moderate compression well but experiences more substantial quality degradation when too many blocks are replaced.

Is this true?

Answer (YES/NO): NO